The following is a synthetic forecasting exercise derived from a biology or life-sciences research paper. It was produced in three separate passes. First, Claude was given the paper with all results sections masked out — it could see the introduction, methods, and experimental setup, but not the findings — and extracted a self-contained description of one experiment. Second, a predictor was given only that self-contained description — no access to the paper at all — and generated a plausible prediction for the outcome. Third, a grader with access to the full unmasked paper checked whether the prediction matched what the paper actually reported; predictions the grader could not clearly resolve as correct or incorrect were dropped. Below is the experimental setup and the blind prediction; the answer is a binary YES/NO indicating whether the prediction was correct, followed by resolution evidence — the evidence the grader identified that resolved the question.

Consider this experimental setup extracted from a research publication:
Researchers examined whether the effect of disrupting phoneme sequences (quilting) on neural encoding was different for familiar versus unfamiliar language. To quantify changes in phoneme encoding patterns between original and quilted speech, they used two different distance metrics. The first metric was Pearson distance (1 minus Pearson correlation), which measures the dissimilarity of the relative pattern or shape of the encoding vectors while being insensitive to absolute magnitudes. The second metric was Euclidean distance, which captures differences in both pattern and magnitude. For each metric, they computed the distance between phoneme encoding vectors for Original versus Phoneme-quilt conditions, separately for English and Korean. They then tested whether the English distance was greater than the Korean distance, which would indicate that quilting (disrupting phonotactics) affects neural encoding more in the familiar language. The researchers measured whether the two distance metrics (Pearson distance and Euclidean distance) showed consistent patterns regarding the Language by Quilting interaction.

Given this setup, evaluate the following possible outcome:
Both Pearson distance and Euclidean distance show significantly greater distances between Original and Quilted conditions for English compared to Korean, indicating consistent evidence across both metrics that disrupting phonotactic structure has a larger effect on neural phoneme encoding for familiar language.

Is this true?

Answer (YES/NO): YES